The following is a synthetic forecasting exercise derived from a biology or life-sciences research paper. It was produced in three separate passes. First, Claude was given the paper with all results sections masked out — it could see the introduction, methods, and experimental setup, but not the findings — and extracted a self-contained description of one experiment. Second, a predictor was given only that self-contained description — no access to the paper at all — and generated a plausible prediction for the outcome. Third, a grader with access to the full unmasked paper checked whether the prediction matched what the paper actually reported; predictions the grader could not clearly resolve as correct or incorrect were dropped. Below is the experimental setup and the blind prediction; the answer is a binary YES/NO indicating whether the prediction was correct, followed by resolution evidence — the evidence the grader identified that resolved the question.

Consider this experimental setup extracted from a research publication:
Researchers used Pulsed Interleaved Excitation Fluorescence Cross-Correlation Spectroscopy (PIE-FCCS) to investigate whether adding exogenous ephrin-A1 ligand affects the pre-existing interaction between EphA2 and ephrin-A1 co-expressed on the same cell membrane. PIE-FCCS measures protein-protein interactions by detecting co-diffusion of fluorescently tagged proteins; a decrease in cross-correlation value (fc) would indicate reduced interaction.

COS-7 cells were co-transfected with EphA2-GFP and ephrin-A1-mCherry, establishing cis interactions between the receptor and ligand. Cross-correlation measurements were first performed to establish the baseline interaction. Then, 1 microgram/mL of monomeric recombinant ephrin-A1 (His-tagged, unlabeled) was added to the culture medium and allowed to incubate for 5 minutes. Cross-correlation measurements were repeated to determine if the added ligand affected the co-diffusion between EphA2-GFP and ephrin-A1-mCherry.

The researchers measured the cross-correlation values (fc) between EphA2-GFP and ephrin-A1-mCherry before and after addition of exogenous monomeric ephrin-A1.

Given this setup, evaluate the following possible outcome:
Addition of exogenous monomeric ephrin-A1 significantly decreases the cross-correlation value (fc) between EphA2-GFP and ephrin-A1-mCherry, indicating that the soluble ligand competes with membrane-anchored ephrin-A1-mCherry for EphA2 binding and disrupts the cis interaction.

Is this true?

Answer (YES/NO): YES